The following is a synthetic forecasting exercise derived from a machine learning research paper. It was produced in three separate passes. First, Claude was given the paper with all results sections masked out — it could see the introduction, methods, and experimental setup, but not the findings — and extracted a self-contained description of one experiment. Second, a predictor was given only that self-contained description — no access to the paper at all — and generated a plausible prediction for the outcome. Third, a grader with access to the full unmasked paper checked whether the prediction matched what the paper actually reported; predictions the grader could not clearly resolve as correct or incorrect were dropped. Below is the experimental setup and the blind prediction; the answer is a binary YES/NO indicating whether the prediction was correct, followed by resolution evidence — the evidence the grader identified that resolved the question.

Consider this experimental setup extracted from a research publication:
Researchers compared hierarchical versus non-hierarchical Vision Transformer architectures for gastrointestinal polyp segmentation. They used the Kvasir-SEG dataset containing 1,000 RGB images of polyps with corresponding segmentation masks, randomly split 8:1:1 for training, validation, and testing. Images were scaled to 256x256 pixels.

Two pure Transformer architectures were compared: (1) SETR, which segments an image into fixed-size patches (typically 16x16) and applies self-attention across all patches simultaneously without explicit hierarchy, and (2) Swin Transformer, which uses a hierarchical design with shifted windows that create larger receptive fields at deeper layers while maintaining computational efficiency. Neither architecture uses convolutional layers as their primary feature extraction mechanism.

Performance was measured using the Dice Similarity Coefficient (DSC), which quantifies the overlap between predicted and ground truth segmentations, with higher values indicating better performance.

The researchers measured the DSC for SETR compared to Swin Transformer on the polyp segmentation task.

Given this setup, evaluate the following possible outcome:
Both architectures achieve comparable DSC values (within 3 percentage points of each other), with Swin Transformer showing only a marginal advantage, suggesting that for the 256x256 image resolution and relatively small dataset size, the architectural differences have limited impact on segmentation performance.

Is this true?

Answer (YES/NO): NO